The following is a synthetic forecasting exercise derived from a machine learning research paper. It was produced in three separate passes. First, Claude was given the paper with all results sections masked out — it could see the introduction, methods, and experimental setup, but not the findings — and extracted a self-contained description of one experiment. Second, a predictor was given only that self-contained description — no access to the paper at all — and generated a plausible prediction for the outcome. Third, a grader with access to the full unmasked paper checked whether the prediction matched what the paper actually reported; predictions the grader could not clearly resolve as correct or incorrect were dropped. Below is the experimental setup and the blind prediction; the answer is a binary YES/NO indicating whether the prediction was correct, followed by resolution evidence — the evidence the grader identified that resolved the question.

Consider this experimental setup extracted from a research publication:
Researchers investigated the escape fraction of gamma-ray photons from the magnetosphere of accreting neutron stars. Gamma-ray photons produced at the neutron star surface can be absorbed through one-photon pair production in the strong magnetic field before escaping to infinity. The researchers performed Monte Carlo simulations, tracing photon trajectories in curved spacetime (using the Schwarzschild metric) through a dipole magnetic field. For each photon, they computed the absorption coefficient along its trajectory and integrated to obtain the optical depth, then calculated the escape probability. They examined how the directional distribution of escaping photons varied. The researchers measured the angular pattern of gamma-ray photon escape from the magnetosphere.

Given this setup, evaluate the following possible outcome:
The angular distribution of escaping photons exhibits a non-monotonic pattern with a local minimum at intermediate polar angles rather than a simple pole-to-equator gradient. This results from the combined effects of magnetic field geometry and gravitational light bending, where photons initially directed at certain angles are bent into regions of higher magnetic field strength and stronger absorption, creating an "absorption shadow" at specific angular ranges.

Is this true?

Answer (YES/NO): NO